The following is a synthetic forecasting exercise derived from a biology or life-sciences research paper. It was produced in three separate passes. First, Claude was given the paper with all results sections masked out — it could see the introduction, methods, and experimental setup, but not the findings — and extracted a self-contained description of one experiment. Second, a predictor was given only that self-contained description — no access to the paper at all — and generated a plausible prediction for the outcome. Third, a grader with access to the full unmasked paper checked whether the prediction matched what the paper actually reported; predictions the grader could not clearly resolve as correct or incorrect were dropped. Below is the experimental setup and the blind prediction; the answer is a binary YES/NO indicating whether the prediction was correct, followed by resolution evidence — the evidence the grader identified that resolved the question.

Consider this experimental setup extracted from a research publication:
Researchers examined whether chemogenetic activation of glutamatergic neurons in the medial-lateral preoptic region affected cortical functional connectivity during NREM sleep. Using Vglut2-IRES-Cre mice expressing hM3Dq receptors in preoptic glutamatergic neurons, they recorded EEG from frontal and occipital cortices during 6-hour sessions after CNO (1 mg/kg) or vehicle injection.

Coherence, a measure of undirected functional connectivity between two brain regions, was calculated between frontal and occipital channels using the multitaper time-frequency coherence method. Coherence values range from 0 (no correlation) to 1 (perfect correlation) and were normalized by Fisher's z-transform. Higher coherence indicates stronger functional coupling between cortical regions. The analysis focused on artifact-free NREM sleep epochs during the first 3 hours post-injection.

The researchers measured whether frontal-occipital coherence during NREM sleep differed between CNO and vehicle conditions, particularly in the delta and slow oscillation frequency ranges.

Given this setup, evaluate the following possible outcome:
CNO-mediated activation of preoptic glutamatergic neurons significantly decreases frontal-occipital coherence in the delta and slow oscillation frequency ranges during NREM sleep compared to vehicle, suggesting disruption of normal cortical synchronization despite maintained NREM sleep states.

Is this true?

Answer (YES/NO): NO